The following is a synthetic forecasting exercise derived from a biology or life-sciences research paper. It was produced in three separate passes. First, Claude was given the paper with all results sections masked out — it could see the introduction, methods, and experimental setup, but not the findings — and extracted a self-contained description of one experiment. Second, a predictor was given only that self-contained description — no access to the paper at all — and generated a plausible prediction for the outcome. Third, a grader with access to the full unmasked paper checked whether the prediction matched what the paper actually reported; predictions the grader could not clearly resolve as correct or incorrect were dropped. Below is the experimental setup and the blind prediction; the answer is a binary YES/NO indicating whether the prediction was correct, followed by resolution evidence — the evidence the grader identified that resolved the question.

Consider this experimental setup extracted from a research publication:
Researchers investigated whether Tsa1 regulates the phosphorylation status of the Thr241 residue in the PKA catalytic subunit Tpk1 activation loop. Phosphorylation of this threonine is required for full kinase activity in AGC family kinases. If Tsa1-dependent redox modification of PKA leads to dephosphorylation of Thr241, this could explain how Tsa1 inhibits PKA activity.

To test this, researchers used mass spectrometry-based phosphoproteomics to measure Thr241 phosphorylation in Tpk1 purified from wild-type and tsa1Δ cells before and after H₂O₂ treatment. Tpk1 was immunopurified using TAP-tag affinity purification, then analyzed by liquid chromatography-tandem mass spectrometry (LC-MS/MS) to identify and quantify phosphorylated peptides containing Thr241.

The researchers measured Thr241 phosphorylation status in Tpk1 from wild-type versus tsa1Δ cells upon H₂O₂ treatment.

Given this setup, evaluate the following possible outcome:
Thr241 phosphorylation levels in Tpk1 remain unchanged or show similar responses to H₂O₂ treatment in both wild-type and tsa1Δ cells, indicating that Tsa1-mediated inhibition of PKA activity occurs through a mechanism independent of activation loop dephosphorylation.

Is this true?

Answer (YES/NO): NO